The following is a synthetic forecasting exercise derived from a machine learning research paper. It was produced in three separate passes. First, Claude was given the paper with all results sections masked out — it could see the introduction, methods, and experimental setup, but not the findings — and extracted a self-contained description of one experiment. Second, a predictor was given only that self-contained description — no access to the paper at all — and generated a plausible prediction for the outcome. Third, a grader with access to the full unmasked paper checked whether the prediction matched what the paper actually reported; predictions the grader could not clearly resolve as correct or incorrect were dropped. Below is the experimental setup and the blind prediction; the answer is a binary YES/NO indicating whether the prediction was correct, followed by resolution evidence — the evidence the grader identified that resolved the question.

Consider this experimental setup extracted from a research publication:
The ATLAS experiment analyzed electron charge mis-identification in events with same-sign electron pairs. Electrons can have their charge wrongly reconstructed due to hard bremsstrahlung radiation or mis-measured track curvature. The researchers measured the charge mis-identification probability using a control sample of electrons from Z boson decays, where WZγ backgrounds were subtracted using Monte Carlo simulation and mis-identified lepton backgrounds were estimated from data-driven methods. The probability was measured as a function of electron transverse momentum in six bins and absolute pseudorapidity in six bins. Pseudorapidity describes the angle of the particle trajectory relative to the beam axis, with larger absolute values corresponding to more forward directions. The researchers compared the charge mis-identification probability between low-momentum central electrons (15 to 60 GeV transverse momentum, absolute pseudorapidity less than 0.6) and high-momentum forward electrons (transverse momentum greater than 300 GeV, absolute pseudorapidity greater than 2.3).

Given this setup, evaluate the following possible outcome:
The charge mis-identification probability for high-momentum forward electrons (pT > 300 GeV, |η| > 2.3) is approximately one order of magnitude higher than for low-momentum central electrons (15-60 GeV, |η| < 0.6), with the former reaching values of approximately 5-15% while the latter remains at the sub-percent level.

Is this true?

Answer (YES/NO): NO